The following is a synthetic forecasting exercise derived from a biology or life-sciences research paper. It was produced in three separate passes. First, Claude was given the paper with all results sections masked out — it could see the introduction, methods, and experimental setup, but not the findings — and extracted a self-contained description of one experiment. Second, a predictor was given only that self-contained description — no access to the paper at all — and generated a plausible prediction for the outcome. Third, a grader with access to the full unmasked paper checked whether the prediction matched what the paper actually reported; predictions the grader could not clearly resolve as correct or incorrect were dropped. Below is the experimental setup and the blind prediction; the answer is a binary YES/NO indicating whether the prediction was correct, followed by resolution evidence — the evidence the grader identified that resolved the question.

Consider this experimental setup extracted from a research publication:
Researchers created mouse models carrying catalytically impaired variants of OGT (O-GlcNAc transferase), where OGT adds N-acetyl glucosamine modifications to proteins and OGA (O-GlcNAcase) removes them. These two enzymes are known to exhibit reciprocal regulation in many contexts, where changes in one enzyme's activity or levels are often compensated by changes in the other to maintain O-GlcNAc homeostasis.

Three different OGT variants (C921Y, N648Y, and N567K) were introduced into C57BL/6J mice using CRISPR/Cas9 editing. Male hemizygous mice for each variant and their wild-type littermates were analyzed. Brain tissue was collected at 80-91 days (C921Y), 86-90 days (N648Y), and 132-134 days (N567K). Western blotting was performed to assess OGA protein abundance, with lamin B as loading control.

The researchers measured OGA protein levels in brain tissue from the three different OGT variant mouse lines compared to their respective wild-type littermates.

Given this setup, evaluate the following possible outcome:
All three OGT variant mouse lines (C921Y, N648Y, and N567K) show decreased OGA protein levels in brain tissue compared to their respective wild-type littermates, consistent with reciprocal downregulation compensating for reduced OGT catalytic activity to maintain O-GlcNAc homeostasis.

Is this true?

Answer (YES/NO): YES